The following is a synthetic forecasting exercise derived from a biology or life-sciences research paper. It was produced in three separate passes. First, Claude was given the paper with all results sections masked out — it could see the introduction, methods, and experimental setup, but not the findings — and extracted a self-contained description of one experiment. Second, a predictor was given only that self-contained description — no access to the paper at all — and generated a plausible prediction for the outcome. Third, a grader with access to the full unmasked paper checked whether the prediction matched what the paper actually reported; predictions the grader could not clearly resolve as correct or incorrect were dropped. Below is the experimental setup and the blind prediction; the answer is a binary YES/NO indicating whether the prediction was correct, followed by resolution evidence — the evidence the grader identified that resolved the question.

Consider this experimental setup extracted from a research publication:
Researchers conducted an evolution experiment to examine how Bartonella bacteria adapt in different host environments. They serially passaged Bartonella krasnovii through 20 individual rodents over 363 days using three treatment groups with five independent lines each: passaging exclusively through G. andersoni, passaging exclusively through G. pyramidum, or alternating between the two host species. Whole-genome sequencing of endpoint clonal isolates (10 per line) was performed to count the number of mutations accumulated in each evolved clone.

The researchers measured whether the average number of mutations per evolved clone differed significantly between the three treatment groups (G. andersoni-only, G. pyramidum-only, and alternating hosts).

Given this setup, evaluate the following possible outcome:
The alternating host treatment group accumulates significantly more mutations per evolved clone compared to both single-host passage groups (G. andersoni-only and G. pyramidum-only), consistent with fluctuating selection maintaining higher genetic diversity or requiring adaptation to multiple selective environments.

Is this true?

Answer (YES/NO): NO